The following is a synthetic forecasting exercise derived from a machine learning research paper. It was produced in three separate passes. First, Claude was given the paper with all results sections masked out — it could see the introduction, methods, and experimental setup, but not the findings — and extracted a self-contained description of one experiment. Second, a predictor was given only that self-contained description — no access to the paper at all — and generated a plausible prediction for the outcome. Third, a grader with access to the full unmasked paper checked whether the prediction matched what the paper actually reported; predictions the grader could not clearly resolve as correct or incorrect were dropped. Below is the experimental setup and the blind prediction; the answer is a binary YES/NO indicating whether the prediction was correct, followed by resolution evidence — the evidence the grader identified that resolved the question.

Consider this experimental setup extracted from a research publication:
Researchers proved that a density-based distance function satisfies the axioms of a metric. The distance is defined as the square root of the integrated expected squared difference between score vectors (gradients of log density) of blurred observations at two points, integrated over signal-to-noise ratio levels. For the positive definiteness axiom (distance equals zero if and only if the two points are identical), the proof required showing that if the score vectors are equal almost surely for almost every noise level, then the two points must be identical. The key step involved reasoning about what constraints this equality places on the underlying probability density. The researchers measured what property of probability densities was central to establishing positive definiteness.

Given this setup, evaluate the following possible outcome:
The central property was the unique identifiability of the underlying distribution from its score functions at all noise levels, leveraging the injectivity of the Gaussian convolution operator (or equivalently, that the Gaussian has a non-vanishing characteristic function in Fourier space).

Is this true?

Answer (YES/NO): NO